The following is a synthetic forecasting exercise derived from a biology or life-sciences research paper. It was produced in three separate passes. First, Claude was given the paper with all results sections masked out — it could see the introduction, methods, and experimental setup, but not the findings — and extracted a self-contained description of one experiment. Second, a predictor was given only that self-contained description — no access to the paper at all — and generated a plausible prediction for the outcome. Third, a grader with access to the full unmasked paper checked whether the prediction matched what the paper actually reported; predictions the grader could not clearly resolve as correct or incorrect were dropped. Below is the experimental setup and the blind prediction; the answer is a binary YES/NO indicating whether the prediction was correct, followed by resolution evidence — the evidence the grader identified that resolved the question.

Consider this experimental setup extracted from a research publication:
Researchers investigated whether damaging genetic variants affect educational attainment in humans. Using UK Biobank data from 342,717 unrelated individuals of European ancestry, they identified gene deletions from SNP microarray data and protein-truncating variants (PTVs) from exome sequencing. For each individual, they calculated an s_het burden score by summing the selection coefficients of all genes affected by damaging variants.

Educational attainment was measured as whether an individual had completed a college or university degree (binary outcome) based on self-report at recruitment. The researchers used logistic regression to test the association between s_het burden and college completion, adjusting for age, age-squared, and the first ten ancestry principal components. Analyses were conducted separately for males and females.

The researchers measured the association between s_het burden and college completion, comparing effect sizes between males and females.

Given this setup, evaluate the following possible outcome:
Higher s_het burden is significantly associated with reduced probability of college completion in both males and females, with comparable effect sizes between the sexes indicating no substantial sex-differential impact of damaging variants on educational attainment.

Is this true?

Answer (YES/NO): YES